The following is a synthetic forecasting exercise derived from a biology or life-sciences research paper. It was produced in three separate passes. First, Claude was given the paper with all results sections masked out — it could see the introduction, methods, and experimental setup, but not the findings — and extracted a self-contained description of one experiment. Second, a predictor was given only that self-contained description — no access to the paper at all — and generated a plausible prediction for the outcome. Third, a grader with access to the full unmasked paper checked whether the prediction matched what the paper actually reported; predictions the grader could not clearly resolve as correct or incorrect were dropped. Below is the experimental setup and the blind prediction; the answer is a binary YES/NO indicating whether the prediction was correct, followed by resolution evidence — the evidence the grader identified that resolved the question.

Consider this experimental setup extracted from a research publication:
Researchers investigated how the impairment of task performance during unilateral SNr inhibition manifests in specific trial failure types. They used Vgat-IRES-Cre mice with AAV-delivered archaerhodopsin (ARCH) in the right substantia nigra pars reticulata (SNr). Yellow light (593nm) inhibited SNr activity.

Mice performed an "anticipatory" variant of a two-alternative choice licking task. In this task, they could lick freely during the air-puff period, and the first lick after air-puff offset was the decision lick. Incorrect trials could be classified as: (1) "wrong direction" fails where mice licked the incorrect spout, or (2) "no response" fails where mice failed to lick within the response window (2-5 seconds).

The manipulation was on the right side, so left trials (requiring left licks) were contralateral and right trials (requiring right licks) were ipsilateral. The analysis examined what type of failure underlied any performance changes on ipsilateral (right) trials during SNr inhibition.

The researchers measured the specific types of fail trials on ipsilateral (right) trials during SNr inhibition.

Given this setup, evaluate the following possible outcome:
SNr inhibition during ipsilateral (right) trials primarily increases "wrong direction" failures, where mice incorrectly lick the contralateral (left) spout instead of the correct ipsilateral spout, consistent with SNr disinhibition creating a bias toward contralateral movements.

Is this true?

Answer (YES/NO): YES